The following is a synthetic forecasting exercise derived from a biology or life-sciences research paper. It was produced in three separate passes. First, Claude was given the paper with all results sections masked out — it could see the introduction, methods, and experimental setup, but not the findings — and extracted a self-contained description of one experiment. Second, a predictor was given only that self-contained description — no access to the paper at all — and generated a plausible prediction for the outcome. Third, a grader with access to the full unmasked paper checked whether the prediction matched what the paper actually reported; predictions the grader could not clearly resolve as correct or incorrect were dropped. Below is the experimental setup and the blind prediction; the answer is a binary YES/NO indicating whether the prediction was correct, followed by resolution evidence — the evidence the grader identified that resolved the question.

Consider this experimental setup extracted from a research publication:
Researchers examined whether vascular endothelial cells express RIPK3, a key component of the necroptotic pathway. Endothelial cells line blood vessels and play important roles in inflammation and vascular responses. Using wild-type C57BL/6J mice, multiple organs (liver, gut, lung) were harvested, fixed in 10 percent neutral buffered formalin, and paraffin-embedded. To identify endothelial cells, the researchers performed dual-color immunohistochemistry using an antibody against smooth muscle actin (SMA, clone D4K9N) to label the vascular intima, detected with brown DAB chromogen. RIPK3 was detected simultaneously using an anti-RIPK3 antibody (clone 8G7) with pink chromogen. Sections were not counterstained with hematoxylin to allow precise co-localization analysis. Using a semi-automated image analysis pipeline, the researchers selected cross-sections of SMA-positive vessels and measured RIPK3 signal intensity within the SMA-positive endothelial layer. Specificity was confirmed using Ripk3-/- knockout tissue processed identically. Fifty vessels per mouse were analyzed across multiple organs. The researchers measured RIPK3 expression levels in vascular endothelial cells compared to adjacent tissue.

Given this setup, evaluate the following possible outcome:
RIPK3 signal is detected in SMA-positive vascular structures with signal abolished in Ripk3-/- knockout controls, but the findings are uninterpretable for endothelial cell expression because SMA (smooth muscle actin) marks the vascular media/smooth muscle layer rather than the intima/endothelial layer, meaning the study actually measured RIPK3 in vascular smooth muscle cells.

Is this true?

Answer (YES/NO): NO